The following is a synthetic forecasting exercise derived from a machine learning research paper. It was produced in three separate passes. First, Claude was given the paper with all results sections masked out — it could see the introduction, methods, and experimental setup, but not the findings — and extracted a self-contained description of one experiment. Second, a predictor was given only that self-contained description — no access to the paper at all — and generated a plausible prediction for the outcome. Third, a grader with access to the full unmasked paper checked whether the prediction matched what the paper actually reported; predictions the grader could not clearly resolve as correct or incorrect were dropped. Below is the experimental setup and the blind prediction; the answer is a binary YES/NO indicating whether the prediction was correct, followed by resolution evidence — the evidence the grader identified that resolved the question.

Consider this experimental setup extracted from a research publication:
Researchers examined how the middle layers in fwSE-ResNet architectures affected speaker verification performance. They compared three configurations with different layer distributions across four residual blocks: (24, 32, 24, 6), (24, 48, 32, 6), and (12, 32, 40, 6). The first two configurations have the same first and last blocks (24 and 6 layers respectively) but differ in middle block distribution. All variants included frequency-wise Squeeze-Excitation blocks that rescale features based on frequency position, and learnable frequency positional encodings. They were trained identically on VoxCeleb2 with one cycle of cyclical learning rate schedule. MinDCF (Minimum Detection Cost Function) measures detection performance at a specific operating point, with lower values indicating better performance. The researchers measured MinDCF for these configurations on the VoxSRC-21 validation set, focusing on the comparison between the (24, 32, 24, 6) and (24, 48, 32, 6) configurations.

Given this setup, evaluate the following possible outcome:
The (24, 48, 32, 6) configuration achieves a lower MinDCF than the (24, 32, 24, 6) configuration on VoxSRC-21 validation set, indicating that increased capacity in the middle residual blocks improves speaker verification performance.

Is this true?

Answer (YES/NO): NO